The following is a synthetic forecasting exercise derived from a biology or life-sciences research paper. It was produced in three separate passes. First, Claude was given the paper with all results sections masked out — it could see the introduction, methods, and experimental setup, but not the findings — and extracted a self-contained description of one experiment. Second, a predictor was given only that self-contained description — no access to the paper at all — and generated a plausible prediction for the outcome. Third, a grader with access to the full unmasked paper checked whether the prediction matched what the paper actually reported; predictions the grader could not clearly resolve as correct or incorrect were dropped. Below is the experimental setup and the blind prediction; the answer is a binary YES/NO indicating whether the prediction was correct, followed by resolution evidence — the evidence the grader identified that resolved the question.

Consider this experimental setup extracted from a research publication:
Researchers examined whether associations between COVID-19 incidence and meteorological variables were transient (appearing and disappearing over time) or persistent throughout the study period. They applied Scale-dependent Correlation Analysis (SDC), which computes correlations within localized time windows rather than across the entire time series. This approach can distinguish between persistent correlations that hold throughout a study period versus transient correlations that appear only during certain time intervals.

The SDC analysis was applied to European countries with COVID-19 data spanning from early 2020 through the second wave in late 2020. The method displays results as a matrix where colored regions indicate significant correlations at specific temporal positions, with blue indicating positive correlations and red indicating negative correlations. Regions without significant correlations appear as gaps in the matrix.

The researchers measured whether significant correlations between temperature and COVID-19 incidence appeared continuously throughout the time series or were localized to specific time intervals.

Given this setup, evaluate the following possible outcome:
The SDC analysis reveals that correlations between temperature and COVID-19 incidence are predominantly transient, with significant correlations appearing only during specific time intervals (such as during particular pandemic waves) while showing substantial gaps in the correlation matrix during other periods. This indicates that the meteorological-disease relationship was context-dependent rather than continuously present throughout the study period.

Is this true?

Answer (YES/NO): YES